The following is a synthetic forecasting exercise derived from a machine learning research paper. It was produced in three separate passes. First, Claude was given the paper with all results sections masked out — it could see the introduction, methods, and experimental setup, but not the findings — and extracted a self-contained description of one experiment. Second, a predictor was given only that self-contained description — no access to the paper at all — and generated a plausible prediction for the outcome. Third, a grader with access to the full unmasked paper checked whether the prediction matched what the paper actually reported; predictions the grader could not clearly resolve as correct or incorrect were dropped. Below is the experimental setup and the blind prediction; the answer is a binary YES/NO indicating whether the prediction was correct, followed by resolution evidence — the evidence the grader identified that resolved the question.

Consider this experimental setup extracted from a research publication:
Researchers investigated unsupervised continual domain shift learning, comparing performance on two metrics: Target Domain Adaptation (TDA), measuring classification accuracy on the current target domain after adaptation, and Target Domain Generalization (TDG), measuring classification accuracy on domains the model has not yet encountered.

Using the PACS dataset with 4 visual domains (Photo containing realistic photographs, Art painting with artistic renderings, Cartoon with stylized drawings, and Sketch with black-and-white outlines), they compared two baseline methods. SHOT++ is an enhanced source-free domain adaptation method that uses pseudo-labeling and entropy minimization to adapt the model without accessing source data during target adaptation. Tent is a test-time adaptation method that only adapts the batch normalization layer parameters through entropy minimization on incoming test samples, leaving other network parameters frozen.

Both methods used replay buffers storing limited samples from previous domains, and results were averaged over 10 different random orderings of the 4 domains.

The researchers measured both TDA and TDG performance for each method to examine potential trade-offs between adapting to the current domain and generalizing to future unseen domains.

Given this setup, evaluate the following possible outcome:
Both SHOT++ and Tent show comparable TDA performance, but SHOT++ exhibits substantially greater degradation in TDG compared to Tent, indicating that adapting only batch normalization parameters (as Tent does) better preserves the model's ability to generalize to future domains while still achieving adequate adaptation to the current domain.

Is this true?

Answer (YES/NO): NO